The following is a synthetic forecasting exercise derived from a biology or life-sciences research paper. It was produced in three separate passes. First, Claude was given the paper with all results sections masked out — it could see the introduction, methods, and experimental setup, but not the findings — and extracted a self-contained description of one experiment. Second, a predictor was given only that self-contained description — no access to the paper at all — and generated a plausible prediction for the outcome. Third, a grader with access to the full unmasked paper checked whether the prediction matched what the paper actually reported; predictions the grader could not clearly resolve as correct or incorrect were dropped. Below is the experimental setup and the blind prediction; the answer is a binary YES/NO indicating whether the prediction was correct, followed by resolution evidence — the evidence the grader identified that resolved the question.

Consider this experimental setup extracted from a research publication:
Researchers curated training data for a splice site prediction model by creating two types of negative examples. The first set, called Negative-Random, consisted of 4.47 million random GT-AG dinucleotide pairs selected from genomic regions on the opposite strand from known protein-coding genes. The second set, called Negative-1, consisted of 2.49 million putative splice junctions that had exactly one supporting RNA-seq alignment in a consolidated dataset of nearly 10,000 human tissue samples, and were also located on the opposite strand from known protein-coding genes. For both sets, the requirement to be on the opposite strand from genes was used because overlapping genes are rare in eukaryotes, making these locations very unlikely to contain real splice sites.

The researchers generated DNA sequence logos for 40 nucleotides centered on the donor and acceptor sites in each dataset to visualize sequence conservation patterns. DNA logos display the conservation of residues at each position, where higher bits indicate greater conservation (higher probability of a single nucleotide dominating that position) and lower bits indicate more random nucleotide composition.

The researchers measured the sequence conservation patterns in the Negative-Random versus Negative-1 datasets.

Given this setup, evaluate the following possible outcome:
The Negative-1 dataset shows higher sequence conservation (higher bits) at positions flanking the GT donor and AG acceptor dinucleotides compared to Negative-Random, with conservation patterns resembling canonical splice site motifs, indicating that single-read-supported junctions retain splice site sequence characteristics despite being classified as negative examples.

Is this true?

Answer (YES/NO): NO